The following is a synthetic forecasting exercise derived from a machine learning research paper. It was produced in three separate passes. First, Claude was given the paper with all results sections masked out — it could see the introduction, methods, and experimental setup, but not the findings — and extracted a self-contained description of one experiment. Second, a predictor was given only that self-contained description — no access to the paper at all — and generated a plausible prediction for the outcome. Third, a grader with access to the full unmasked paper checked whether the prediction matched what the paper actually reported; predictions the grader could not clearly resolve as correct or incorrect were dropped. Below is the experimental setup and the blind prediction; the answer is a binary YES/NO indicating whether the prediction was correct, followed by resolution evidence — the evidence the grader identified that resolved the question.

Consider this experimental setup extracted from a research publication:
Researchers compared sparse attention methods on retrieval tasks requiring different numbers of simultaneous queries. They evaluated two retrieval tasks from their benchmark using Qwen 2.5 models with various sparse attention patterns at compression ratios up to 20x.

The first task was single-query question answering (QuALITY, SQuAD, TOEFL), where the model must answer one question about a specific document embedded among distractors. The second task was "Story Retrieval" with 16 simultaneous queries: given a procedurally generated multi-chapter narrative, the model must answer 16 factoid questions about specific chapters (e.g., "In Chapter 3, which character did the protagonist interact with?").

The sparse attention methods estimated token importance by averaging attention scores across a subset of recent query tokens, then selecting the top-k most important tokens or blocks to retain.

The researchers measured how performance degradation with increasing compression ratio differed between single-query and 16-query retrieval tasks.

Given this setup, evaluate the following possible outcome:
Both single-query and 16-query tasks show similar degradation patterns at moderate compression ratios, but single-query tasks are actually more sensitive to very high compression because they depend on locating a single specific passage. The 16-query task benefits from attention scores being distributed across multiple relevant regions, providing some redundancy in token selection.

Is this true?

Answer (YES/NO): NO